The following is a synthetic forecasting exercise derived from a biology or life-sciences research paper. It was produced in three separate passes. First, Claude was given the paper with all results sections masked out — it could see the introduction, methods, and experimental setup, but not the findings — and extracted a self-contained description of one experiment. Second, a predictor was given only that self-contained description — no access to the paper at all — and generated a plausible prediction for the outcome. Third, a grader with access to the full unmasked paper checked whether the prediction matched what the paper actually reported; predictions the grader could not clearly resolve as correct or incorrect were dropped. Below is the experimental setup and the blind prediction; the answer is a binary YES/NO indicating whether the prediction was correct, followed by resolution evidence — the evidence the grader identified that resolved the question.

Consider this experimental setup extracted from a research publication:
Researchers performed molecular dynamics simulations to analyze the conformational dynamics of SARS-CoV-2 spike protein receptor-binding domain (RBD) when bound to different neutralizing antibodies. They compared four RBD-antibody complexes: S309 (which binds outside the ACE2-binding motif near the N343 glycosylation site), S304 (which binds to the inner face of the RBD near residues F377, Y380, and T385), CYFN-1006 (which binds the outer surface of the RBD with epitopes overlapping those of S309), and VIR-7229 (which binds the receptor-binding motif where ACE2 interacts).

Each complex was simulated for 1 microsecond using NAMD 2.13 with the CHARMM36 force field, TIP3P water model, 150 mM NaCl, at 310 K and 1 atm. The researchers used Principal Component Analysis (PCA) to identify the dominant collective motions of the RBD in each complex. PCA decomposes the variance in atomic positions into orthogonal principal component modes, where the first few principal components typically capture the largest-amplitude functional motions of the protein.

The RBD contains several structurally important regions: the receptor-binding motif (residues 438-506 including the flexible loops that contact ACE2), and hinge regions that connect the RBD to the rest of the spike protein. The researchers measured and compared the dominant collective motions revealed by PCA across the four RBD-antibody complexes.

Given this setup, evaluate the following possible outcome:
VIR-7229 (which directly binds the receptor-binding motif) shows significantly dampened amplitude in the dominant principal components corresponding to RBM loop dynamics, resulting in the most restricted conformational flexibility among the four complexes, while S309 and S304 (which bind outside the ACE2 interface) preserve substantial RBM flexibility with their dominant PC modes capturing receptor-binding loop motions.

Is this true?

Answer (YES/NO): YES